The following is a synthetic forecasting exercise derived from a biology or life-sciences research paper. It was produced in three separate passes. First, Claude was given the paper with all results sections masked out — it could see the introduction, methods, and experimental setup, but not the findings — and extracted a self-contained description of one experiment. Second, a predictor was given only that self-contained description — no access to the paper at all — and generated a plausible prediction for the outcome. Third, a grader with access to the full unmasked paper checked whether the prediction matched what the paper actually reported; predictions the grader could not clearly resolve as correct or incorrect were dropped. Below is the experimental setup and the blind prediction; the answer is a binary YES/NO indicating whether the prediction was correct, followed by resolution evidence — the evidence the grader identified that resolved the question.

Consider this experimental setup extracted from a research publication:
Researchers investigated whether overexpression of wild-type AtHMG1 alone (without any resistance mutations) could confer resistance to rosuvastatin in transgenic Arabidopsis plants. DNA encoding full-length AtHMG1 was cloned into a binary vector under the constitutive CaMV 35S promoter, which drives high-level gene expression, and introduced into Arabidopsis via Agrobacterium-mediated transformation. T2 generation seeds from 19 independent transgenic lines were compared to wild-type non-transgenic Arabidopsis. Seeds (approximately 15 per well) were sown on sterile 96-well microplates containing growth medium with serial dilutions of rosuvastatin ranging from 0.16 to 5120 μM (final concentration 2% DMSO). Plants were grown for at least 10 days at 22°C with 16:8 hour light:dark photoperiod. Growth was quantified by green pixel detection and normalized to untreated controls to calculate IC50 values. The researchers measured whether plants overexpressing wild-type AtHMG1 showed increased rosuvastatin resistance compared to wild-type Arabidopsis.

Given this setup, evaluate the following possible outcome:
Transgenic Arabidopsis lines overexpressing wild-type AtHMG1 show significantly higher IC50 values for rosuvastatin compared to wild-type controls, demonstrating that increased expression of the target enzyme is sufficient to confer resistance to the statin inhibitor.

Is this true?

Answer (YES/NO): YES